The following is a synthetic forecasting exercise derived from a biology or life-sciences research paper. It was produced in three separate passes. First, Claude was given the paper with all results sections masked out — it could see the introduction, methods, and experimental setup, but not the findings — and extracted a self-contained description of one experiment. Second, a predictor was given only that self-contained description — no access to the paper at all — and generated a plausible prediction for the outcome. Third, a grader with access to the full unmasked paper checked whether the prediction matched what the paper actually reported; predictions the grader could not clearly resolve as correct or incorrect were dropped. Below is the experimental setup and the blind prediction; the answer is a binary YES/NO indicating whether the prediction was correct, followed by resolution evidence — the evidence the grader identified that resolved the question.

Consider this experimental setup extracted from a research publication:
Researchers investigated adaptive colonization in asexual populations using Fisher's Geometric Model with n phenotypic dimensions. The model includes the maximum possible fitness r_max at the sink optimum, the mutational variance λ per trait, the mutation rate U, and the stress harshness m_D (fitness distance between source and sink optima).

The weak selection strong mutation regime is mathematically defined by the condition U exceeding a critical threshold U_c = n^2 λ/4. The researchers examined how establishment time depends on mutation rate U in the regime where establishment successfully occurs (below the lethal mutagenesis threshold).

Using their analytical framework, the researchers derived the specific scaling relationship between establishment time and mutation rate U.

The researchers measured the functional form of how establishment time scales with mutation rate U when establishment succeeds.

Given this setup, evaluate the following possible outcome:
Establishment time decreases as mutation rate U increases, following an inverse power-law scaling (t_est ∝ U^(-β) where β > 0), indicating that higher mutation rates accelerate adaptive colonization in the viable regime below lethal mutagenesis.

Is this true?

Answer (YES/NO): YES